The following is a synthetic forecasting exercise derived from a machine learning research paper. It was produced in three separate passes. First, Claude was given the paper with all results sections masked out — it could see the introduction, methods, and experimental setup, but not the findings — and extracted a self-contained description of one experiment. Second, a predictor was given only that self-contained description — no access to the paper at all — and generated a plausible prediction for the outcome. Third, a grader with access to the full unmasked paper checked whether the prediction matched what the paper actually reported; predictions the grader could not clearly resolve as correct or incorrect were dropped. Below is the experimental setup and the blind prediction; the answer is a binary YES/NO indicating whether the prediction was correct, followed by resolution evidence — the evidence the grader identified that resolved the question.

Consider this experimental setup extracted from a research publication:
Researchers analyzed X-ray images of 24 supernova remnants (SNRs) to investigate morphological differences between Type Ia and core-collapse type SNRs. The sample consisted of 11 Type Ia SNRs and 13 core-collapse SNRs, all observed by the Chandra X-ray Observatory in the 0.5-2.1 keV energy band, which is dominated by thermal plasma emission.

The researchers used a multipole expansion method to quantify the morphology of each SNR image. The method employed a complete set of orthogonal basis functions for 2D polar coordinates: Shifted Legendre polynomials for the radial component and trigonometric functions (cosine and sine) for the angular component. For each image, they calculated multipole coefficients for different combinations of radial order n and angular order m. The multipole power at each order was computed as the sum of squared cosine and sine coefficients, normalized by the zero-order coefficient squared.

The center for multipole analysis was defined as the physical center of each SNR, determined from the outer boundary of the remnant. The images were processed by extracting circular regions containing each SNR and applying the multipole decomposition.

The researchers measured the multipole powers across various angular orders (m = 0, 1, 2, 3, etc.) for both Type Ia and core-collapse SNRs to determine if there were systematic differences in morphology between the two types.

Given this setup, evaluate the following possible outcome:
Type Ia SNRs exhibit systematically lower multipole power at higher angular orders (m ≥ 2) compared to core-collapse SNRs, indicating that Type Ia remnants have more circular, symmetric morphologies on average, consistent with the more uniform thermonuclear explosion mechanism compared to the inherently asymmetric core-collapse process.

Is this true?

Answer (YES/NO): NO